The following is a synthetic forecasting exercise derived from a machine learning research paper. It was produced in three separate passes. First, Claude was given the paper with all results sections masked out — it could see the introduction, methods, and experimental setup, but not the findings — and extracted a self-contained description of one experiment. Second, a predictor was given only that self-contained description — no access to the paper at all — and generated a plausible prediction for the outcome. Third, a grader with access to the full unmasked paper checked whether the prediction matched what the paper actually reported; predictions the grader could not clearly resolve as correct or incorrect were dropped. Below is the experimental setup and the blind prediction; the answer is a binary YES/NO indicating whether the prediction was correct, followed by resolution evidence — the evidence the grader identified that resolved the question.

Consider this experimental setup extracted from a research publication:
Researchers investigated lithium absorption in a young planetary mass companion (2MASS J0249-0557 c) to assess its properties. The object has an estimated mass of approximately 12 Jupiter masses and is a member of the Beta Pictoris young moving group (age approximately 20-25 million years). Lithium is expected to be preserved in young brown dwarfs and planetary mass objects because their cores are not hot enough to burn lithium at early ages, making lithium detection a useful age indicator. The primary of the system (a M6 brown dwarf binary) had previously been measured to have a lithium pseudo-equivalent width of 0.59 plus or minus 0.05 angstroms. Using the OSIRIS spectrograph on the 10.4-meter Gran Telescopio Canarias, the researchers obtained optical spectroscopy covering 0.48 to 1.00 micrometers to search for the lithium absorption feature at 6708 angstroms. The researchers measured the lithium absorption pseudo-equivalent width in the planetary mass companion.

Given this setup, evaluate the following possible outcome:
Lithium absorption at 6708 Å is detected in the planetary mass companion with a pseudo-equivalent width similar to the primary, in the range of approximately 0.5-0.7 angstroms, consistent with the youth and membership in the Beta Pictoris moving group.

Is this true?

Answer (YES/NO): NO